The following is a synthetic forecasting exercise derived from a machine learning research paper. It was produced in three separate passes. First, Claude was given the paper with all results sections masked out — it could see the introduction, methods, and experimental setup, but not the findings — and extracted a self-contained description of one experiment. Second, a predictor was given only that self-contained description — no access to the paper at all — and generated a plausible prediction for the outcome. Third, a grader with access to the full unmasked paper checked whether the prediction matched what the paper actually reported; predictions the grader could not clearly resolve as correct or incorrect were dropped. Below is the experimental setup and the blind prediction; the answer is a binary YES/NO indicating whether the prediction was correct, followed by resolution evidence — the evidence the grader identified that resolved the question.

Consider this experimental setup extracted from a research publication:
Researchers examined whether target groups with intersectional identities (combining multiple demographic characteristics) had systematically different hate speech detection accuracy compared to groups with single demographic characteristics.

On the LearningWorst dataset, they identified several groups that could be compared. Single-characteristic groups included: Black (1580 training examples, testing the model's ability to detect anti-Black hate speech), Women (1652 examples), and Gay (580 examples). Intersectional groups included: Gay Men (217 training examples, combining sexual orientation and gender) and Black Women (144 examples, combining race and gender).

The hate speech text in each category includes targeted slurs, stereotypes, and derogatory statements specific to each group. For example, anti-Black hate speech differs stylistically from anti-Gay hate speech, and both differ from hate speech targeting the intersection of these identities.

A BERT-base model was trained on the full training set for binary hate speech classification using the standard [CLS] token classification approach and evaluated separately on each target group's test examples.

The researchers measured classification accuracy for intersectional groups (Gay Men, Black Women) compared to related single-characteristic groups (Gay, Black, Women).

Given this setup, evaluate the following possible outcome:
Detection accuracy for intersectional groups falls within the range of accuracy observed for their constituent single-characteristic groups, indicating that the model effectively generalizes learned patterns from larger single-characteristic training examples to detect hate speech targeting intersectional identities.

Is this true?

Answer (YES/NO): NO